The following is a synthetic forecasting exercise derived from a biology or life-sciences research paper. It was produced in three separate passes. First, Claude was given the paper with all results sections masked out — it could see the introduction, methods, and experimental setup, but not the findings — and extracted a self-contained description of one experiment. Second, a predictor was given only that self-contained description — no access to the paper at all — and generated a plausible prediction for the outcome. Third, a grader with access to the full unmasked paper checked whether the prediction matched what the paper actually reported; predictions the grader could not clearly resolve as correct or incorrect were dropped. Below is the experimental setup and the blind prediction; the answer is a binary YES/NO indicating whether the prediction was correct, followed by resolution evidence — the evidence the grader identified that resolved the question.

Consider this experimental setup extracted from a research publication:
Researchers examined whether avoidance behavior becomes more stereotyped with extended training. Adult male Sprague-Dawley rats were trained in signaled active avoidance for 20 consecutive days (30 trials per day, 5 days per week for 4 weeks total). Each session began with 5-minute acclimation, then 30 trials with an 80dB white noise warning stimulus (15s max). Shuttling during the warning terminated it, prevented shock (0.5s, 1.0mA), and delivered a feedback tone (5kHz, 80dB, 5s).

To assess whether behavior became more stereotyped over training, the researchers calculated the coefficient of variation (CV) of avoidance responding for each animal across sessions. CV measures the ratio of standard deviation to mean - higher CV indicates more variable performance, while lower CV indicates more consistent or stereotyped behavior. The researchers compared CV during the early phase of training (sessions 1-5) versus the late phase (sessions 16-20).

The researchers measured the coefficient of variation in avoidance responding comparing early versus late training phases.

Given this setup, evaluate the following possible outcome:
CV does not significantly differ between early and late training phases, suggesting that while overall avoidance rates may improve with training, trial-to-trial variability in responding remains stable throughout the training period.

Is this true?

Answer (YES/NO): NO